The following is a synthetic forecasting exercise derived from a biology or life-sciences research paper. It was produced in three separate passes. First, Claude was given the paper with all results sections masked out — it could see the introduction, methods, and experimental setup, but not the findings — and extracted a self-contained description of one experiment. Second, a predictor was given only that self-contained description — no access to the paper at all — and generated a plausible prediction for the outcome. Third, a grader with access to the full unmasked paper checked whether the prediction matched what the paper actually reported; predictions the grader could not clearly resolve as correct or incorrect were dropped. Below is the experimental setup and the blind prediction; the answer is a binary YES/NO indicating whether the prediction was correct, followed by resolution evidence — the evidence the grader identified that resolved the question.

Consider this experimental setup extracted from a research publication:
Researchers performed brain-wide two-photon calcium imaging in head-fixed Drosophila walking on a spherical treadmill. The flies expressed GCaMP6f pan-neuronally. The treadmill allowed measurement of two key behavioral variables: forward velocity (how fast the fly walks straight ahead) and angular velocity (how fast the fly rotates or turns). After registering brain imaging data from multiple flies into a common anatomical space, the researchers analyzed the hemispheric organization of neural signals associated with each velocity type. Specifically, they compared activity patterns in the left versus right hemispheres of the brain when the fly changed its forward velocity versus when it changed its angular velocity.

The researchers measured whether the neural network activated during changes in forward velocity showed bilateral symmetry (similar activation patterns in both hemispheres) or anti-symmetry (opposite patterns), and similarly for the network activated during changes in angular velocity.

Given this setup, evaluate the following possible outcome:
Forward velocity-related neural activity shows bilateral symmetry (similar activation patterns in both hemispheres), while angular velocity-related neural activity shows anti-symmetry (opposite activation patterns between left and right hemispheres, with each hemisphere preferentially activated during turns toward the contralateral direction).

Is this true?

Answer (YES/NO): NO